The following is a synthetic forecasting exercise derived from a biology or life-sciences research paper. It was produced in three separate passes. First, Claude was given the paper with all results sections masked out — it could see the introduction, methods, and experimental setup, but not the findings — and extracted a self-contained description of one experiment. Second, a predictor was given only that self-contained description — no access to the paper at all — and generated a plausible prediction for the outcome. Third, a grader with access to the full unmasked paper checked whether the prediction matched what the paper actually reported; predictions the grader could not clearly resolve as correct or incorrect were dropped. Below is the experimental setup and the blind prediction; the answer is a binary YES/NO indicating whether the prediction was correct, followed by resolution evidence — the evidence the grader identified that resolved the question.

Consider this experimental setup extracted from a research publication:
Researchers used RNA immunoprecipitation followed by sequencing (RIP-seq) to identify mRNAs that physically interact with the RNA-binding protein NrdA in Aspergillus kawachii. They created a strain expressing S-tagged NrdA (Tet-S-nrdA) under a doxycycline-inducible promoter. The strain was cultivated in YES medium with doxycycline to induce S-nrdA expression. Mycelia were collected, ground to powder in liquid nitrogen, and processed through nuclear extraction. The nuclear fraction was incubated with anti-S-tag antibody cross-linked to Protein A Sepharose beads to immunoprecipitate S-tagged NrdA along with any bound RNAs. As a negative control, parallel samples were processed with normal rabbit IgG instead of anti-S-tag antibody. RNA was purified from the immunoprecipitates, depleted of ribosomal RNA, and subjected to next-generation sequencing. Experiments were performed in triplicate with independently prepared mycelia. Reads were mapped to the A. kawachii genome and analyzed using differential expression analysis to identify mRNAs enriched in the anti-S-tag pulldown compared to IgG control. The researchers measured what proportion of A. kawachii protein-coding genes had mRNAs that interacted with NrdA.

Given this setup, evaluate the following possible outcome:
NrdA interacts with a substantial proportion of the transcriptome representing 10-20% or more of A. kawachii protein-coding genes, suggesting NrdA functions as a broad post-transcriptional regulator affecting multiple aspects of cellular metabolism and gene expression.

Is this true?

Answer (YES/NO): YES